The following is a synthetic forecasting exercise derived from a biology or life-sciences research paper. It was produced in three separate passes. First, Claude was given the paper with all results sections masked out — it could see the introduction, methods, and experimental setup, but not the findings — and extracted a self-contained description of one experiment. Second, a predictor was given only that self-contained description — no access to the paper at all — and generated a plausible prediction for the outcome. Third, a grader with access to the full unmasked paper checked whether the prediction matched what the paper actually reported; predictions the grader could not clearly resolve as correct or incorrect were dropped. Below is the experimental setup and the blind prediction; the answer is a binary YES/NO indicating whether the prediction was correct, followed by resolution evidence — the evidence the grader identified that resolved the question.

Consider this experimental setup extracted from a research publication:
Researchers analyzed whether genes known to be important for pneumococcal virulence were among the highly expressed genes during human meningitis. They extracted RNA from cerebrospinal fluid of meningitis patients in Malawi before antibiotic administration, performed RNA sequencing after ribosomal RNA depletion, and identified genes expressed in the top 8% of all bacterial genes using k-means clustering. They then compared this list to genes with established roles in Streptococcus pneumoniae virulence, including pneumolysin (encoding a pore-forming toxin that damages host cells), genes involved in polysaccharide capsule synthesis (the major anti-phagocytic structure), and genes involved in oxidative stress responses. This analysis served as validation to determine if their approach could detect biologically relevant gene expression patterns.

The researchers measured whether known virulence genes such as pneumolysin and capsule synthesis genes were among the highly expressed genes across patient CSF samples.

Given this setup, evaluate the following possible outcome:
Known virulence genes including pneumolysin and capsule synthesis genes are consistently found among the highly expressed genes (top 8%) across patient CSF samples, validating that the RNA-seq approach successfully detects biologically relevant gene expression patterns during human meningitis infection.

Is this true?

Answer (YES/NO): NO